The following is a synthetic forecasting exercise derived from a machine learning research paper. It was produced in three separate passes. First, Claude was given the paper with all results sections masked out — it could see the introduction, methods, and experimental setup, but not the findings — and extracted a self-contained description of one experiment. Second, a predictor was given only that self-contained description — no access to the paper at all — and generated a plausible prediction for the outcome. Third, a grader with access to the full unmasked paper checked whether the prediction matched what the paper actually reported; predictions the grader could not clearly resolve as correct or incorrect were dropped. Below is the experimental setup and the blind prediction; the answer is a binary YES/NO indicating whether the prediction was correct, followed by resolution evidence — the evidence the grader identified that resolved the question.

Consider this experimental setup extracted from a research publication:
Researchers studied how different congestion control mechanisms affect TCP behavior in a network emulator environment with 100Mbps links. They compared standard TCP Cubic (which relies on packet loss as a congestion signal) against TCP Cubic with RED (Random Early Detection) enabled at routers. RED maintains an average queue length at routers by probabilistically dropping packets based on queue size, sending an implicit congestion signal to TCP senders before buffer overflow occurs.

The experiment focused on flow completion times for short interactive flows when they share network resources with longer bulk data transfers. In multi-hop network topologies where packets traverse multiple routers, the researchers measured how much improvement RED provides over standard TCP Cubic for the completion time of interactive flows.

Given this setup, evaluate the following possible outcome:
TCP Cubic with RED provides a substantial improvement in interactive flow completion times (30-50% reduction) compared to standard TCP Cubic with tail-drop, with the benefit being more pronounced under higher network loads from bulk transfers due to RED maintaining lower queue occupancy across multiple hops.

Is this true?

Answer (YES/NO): NO